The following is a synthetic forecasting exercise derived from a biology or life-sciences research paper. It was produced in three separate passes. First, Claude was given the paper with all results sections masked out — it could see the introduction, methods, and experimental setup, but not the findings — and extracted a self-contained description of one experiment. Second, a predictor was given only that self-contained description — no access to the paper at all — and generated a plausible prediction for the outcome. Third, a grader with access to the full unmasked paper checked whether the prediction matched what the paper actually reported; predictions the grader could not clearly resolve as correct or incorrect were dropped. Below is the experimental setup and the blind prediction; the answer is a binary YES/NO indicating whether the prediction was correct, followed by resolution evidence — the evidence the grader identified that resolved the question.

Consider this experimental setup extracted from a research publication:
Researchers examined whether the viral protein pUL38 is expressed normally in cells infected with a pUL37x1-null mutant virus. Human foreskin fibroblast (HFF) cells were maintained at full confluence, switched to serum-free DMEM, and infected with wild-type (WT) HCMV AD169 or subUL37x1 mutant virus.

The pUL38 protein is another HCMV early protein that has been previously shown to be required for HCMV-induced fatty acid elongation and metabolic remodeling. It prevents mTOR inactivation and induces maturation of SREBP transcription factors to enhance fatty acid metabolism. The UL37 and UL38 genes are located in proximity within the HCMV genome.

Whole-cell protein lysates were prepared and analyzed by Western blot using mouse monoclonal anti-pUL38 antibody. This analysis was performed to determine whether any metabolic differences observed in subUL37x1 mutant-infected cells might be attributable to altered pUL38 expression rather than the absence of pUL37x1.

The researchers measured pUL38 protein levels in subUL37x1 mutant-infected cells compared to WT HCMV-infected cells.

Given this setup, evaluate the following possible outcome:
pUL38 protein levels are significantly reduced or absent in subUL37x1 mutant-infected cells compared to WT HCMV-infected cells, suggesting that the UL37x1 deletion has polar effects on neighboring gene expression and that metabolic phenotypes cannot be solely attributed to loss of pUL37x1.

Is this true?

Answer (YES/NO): NO